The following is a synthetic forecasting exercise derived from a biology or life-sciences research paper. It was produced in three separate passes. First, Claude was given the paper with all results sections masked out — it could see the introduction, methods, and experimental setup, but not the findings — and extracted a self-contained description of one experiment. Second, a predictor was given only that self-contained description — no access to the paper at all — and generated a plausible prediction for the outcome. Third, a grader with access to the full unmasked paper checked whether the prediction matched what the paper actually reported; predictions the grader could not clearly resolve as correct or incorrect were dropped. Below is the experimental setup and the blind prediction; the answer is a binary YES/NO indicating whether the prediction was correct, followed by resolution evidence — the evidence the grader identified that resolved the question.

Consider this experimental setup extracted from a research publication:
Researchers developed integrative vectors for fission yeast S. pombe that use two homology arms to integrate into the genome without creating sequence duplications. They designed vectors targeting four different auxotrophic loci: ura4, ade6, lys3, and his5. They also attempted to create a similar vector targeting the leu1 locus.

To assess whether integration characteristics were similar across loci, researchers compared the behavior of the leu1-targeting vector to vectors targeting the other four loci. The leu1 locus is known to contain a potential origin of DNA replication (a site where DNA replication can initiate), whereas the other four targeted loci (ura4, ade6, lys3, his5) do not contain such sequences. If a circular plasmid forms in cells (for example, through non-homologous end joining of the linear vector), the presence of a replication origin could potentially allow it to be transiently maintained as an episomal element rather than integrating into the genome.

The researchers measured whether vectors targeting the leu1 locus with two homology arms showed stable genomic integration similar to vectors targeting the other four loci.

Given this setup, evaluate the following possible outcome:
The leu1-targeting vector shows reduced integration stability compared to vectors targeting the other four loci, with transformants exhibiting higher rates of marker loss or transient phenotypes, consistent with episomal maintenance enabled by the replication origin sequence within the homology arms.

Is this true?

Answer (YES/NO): YES